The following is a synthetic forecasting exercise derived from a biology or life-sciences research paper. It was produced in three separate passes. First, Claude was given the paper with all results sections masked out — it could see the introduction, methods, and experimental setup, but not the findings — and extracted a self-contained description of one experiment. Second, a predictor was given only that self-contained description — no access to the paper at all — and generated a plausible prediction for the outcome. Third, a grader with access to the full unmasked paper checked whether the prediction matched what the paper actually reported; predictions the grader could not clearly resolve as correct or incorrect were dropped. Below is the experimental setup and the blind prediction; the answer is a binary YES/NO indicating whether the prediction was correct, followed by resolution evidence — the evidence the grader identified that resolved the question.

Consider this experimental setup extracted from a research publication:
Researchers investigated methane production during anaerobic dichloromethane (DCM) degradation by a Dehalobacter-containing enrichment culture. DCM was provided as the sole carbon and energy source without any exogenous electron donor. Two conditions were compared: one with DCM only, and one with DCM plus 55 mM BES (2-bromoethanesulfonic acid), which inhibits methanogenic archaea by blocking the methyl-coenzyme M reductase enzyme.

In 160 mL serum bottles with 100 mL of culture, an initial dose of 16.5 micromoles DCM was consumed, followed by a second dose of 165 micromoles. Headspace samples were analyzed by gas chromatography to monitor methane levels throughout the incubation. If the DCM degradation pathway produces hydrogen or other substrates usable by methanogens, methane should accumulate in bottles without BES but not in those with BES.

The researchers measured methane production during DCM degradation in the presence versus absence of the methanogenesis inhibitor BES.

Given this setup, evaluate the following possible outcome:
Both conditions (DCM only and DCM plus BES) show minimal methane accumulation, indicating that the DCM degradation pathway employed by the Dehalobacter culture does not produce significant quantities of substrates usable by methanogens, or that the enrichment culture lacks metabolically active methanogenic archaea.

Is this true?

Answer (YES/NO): NO